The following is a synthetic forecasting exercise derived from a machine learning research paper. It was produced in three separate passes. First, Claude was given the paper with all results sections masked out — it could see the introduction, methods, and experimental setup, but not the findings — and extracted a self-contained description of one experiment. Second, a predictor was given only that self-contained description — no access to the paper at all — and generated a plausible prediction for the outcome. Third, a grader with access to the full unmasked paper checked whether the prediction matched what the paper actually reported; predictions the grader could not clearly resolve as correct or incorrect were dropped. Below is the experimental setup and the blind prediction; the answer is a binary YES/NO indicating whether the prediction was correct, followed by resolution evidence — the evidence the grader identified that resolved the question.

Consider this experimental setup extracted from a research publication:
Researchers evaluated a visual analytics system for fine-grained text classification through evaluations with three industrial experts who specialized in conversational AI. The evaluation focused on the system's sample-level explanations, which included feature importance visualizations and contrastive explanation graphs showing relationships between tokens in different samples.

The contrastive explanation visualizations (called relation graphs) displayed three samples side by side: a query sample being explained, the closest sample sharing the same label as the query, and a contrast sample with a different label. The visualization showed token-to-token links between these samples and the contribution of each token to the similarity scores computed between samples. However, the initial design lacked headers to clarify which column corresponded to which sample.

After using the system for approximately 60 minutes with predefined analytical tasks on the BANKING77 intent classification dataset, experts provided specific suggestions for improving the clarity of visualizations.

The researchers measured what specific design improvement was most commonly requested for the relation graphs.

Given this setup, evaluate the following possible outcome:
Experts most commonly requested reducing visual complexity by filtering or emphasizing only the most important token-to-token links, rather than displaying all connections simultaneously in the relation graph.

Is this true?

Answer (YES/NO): NO